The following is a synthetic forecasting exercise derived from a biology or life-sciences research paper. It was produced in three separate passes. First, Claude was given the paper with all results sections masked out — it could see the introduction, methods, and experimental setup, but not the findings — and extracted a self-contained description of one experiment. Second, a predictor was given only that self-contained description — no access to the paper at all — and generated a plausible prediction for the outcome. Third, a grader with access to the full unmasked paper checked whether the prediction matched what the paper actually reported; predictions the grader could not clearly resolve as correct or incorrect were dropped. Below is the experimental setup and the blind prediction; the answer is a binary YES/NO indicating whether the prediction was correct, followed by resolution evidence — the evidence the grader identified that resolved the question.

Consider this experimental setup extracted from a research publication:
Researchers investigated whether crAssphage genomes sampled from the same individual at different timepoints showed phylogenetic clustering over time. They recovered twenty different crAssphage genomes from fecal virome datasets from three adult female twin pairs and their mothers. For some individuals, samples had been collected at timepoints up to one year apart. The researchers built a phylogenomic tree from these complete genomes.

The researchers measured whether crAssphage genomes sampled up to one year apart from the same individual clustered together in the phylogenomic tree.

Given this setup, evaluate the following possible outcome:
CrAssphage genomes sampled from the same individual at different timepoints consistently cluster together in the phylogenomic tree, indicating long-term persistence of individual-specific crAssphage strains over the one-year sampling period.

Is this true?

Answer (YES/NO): YES